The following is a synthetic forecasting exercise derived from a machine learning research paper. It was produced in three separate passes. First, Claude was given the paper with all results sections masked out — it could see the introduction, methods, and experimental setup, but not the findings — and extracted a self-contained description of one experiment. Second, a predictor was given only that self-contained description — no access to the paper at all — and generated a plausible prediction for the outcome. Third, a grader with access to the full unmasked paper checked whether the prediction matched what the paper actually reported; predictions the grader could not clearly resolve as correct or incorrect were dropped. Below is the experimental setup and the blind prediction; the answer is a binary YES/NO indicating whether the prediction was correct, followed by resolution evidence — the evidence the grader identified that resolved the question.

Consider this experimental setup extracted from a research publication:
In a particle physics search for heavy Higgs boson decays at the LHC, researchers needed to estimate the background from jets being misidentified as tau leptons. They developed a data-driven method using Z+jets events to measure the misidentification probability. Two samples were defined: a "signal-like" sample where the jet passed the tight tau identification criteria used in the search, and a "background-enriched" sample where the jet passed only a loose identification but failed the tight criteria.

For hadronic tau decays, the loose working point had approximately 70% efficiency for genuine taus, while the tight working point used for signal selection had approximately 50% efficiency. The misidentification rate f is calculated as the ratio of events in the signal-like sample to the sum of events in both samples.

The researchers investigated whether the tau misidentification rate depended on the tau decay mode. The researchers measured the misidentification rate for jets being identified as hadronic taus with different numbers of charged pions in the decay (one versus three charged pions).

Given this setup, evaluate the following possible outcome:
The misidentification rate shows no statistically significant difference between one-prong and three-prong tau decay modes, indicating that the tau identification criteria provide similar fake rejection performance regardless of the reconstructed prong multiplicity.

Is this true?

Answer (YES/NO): NO